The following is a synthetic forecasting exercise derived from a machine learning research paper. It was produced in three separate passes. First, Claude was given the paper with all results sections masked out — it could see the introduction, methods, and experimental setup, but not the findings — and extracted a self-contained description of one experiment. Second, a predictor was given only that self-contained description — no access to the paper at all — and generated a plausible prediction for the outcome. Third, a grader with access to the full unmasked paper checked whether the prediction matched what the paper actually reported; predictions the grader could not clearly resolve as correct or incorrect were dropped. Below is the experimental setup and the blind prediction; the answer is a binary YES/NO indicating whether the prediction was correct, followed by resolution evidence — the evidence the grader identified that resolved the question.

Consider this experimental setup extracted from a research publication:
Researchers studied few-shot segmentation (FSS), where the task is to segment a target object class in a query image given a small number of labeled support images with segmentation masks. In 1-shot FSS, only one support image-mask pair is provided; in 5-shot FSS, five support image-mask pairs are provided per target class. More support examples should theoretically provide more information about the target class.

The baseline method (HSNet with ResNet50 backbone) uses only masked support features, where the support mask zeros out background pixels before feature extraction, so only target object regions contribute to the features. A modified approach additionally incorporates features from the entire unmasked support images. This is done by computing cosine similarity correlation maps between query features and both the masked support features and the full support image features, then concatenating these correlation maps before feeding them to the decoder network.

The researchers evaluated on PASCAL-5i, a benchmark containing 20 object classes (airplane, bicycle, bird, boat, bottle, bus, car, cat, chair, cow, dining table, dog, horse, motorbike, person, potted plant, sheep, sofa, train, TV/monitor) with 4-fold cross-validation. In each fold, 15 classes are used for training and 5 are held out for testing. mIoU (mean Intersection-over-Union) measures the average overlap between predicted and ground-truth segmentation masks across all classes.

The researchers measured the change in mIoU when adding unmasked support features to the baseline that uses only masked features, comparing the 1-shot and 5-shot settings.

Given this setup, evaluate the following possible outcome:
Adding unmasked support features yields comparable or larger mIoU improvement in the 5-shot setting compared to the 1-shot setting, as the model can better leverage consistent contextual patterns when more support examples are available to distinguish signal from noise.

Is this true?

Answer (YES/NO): NO